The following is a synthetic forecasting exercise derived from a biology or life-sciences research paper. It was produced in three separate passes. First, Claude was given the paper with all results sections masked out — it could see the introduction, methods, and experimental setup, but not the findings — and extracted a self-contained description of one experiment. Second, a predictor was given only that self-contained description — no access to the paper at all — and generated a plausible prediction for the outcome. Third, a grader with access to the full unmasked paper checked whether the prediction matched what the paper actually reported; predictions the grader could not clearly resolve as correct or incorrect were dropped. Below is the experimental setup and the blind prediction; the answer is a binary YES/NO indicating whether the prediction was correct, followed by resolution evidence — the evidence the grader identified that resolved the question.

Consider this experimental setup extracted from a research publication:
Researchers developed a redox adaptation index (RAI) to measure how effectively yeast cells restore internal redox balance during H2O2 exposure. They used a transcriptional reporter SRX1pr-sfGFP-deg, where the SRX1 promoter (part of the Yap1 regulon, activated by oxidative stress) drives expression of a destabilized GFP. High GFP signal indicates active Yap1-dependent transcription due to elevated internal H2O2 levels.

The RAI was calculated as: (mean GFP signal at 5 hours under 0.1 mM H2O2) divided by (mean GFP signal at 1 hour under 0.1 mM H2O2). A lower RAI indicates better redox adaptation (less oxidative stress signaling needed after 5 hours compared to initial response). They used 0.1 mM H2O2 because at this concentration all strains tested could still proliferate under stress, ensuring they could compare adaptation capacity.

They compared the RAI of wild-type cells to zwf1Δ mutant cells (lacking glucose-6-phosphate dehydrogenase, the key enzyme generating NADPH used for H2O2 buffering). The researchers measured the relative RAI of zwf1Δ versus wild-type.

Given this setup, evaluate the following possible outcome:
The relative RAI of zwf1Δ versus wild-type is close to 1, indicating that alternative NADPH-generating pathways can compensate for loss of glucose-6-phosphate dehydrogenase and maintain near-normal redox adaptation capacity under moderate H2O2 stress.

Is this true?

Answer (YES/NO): NO